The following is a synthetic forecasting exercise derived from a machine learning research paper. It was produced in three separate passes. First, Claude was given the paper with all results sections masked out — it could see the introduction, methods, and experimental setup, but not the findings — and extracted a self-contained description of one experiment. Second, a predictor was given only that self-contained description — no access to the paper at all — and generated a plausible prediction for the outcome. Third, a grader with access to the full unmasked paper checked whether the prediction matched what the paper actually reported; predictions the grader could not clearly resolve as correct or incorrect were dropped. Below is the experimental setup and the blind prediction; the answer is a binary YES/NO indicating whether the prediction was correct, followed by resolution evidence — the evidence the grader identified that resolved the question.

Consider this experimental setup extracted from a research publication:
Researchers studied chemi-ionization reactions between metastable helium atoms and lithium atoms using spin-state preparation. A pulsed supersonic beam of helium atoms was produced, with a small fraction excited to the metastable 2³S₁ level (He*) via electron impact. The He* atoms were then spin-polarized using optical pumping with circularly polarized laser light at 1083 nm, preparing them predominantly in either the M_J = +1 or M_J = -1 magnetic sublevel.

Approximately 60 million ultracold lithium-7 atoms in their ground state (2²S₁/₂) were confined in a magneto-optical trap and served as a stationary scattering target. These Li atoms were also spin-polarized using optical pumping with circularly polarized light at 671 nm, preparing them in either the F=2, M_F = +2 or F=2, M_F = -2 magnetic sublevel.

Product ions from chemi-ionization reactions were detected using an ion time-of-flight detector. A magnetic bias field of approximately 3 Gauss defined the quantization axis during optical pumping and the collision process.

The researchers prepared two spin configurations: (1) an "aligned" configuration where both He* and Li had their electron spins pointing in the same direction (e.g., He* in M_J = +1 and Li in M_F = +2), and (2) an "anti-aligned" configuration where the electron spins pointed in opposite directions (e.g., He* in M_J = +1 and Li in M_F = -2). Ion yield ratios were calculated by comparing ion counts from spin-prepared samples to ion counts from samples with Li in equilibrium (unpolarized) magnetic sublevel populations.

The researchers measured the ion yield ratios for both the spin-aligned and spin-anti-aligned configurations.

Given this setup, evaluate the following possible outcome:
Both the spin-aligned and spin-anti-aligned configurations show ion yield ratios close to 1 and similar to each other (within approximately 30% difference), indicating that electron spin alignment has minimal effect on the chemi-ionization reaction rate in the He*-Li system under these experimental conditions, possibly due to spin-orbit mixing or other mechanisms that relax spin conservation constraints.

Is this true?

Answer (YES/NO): NO